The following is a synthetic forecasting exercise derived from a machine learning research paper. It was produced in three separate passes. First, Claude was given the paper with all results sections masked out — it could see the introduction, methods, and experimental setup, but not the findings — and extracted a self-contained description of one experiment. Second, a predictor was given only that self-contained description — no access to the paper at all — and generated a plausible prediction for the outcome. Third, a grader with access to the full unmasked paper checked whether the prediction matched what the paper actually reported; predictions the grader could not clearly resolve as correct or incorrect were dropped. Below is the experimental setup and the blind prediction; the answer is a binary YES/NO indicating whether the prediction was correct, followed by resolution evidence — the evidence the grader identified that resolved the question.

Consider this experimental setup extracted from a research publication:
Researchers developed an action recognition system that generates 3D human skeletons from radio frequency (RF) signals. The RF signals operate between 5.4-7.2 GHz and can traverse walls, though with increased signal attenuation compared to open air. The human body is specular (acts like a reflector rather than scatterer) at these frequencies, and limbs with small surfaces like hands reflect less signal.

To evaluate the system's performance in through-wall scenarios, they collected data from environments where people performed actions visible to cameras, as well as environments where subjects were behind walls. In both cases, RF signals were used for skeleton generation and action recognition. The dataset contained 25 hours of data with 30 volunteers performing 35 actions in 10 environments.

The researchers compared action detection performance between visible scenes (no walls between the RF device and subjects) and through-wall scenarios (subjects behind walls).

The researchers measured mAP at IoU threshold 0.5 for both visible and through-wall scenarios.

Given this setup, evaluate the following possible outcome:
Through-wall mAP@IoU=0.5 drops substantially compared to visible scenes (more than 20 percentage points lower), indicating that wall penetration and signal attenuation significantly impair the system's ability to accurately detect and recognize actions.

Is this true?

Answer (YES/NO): NO